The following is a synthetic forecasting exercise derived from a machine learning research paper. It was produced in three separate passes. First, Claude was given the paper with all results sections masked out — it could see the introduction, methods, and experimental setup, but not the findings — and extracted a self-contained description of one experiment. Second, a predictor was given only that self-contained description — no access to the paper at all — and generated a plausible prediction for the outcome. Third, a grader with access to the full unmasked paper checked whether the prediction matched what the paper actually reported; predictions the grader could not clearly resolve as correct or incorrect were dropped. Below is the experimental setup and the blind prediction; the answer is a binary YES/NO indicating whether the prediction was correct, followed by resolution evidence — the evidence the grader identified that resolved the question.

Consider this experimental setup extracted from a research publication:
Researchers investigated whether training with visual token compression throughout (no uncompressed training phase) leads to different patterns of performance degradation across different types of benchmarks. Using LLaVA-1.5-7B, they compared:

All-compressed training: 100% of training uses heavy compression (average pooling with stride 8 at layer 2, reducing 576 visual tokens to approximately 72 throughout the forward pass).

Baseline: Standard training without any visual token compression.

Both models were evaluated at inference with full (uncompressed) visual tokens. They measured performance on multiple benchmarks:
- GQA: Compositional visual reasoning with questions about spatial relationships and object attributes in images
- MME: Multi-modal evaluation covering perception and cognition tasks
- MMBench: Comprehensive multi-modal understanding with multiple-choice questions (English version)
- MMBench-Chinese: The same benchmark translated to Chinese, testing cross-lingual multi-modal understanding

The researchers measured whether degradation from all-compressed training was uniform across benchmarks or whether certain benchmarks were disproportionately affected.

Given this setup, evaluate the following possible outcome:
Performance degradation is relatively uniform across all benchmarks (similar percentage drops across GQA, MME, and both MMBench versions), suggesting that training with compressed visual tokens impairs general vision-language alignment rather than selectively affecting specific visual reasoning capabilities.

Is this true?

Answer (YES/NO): NO